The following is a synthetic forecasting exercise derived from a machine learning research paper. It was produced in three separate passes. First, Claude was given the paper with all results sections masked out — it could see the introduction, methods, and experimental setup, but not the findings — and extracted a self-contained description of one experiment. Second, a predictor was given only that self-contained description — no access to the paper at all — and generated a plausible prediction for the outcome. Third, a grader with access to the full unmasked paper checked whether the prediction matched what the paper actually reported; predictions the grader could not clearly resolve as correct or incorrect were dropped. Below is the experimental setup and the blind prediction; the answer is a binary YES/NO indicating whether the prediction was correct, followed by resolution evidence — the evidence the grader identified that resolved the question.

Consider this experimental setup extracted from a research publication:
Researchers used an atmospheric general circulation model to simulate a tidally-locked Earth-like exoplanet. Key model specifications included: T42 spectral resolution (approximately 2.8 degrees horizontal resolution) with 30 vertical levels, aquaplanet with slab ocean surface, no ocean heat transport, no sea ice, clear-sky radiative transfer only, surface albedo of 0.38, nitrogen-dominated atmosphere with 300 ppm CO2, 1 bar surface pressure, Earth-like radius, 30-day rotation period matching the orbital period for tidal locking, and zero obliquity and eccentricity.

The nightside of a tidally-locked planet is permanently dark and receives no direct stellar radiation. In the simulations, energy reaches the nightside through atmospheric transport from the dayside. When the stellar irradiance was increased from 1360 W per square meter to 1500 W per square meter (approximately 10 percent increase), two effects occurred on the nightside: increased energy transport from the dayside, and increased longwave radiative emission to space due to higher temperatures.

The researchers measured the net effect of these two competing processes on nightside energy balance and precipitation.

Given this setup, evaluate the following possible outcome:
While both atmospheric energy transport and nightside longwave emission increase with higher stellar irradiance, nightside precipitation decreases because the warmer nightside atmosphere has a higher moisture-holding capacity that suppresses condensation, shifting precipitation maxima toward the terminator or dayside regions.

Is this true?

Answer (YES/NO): NO